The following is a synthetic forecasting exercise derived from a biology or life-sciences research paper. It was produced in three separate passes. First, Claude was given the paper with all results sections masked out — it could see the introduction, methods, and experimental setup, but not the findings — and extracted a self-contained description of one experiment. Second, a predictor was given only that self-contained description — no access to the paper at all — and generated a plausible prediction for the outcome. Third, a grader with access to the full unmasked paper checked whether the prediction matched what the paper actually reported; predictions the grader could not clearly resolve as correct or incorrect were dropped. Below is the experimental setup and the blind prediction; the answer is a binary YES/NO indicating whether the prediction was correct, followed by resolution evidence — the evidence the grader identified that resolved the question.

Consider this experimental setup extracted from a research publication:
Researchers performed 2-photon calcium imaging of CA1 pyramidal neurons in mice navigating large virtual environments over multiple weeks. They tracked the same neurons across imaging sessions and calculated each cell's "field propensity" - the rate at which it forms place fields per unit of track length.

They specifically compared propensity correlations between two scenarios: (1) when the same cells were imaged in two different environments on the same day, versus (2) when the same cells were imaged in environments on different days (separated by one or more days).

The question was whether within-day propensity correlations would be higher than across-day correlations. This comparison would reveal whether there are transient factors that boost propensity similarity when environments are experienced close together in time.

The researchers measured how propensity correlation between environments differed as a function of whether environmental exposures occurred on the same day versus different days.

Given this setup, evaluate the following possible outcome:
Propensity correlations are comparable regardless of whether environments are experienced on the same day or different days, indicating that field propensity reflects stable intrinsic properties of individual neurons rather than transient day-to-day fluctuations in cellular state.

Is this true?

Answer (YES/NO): NO